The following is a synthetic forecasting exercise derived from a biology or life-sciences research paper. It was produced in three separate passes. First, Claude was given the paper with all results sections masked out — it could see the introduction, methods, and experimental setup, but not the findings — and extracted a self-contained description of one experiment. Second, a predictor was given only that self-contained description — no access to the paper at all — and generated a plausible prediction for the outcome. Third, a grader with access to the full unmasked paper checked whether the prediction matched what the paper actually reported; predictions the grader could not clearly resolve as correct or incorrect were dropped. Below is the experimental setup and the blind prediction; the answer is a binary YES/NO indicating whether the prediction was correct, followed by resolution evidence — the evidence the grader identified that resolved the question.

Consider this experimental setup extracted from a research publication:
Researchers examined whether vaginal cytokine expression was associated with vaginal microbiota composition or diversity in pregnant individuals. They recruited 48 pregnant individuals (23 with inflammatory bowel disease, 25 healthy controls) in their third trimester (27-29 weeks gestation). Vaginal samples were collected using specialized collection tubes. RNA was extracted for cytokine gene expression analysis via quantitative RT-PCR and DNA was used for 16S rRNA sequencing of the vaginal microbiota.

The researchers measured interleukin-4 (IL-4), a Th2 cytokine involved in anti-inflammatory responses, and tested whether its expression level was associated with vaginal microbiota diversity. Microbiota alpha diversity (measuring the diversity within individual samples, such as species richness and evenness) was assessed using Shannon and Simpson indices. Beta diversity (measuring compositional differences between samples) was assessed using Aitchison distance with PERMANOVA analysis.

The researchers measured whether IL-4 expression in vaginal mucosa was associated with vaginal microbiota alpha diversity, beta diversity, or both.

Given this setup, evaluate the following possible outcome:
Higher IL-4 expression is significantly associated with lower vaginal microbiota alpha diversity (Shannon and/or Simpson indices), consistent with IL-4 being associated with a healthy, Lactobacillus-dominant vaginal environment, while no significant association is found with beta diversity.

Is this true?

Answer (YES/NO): NO